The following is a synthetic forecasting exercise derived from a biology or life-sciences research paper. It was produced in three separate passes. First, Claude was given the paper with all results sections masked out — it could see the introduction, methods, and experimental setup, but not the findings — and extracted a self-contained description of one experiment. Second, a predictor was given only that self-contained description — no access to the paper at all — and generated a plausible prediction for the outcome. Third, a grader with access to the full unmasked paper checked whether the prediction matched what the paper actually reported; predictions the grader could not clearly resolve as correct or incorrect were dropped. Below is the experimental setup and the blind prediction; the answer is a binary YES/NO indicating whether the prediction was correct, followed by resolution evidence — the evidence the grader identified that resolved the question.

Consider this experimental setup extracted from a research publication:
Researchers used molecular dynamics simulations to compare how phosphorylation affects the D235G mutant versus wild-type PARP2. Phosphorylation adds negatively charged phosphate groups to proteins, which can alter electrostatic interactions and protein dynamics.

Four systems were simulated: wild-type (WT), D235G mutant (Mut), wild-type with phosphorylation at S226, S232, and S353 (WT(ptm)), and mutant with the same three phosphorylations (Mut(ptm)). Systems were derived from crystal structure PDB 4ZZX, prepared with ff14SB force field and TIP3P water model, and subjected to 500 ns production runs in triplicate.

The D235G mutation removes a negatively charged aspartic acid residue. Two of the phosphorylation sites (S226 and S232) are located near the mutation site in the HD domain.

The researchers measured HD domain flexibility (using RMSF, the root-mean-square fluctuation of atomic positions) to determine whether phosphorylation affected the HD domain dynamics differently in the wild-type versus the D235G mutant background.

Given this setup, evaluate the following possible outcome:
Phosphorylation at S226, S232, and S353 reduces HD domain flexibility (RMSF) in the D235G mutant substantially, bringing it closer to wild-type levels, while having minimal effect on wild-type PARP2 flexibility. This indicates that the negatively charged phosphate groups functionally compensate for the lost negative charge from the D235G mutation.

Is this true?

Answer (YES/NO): NO